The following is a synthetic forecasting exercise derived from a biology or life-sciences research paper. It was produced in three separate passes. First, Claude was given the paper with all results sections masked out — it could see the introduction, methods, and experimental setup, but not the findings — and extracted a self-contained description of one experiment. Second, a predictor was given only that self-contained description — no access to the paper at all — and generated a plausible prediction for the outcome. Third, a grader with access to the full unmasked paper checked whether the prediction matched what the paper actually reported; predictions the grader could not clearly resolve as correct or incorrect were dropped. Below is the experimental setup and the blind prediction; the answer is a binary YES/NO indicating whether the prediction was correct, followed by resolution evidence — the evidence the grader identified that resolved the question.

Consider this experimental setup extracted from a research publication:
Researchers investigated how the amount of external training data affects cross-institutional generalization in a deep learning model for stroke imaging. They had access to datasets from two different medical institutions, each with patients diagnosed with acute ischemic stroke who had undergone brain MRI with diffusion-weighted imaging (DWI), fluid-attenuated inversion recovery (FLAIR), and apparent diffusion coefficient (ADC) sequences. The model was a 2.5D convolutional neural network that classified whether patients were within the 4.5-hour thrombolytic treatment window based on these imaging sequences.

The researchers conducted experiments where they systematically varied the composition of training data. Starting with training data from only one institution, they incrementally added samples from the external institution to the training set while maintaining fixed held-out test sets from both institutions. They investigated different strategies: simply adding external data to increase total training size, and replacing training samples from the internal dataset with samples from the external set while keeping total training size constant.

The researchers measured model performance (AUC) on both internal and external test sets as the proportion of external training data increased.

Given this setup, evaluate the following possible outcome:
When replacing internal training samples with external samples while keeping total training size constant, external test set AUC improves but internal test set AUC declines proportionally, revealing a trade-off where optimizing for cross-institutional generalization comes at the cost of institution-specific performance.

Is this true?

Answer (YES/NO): NO